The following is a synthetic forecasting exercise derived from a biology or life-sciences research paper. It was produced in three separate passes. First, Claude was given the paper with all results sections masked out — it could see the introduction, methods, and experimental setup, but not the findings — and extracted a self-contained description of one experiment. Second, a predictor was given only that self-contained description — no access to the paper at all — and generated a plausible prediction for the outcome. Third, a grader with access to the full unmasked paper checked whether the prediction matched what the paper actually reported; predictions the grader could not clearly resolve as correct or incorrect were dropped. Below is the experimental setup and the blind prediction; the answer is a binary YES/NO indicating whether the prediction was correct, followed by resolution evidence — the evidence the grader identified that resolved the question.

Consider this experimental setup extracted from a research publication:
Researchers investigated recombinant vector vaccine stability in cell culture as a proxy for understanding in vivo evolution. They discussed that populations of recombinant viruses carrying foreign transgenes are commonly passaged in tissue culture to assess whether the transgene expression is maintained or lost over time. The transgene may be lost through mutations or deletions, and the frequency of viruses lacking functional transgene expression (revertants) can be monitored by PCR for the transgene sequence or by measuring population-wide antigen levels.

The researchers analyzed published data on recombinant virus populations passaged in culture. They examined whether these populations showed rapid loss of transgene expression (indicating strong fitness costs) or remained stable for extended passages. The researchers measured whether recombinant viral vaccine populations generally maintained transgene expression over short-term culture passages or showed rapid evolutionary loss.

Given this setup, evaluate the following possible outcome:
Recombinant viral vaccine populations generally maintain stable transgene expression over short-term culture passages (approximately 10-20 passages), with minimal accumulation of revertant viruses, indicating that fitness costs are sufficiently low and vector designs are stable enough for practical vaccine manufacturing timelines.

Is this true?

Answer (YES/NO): YES